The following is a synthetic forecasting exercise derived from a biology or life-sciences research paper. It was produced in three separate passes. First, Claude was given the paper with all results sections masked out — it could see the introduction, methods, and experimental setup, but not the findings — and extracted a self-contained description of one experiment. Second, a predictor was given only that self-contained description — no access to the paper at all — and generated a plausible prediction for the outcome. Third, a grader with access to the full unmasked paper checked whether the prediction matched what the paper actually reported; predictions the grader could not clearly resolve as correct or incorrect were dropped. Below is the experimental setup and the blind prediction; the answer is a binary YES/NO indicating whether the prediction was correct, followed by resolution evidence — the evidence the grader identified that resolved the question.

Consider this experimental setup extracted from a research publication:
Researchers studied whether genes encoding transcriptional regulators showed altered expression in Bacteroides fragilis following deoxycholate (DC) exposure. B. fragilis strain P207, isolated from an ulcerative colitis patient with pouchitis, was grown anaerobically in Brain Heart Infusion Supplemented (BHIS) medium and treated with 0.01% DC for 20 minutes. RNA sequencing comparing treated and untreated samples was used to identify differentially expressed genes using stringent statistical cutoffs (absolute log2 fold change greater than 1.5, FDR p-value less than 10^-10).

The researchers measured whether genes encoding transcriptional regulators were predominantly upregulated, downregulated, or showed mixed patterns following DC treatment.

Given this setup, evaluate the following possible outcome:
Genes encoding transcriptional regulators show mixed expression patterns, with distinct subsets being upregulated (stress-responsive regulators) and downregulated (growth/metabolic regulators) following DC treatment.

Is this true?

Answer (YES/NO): YES